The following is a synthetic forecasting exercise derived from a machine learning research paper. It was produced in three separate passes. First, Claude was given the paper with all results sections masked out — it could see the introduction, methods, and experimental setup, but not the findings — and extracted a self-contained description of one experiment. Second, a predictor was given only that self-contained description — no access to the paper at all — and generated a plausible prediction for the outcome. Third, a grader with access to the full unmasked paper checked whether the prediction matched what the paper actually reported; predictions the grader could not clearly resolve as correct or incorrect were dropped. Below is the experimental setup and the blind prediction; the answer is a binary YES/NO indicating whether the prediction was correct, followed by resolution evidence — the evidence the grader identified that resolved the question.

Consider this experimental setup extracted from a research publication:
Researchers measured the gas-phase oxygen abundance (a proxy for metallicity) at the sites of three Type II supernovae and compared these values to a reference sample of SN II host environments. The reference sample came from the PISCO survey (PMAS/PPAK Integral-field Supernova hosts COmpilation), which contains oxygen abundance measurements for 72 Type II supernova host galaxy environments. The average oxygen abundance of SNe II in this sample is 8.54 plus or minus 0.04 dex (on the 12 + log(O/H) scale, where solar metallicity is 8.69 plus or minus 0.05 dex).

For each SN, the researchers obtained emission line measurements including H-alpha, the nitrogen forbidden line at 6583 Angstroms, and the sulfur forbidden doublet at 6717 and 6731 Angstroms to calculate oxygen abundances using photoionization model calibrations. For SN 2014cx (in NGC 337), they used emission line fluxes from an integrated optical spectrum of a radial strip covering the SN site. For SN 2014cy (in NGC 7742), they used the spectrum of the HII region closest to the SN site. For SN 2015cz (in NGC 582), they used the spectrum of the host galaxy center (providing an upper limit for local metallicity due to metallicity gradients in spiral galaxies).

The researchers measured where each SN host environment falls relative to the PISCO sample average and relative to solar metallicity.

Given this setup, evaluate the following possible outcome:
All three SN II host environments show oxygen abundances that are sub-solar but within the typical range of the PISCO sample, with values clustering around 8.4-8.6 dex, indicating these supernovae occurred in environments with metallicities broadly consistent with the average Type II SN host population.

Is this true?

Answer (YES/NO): NO